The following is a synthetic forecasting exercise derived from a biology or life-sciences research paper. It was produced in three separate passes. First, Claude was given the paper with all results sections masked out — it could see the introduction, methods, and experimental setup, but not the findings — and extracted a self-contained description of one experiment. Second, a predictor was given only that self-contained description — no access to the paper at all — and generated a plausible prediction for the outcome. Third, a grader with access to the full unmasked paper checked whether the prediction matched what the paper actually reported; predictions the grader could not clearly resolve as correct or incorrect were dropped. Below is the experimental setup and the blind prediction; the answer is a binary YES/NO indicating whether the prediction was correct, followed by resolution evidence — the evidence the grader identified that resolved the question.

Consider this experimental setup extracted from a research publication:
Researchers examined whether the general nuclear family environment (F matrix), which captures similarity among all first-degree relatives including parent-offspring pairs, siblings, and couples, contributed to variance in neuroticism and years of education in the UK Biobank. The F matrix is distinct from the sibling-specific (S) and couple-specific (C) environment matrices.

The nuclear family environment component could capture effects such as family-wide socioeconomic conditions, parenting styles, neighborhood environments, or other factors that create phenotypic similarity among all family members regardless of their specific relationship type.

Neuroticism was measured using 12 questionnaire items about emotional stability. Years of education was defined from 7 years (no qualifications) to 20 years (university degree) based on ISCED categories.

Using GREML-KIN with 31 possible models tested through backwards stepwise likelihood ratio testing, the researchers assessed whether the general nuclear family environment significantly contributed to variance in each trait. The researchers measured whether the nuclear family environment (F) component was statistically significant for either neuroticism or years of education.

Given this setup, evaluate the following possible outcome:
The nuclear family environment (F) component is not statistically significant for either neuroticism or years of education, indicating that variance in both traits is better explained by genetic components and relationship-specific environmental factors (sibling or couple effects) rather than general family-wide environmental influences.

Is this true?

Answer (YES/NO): NO